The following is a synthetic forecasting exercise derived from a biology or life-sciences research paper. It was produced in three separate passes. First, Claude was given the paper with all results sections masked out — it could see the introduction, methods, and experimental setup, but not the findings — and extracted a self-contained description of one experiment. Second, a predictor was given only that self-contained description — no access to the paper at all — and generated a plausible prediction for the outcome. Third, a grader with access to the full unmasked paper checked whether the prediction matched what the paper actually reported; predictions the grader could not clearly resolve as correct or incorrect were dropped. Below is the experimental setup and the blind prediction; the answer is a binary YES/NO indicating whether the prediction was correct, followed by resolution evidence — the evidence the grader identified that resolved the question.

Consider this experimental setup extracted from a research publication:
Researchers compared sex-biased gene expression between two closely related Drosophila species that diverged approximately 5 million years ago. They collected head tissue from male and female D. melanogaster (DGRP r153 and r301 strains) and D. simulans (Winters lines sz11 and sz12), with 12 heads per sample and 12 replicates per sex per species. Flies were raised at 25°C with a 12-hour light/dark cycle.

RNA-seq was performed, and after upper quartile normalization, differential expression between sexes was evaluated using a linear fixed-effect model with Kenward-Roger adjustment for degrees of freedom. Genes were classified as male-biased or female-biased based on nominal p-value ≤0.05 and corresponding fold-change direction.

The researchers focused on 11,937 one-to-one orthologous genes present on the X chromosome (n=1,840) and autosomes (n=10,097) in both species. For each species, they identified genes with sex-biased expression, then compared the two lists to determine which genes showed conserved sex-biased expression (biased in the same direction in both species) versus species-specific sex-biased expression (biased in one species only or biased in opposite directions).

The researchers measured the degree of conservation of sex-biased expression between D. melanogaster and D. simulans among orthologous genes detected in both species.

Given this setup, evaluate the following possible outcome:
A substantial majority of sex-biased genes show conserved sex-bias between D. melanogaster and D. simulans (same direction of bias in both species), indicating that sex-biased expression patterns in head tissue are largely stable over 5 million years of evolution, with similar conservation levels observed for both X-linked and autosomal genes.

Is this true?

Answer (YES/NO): NO